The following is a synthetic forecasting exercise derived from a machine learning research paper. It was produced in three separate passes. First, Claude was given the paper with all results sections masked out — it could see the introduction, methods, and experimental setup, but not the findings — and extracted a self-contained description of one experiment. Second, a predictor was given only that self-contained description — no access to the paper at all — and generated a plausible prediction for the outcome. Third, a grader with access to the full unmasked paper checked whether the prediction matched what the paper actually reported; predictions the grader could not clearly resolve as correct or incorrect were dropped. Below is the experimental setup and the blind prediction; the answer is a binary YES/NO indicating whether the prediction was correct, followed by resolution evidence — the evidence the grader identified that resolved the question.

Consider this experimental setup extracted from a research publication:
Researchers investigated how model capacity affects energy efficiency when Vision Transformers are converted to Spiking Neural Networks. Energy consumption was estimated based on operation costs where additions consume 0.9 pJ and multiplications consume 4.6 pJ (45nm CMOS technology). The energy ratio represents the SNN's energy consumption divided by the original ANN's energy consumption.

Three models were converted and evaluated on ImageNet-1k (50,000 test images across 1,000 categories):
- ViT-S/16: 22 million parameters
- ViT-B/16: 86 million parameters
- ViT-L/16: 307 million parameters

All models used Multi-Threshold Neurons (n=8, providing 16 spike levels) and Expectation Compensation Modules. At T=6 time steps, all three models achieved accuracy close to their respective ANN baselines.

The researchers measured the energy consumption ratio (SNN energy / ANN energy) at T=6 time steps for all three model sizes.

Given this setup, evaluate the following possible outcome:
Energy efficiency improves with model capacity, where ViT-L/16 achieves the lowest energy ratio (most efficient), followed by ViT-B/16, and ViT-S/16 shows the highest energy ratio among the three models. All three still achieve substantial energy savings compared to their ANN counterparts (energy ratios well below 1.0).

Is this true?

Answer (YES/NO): YES